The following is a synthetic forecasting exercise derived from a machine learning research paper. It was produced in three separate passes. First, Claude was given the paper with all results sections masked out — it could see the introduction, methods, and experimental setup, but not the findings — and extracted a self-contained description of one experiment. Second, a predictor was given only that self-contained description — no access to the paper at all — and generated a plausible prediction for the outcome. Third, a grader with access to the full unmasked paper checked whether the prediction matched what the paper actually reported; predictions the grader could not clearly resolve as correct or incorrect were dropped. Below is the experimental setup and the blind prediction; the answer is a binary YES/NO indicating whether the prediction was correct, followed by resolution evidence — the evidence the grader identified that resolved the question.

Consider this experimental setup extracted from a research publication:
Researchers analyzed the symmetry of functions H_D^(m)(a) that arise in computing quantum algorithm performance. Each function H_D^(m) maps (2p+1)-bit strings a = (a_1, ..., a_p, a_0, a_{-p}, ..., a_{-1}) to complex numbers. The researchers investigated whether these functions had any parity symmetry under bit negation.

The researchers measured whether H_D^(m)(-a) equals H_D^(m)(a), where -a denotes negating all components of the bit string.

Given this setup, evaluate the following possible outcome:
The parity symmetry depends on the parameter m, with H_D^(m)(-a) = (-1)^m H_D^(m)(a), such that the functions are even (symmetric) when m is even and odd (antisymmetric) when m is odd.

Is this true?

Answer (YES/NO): NO